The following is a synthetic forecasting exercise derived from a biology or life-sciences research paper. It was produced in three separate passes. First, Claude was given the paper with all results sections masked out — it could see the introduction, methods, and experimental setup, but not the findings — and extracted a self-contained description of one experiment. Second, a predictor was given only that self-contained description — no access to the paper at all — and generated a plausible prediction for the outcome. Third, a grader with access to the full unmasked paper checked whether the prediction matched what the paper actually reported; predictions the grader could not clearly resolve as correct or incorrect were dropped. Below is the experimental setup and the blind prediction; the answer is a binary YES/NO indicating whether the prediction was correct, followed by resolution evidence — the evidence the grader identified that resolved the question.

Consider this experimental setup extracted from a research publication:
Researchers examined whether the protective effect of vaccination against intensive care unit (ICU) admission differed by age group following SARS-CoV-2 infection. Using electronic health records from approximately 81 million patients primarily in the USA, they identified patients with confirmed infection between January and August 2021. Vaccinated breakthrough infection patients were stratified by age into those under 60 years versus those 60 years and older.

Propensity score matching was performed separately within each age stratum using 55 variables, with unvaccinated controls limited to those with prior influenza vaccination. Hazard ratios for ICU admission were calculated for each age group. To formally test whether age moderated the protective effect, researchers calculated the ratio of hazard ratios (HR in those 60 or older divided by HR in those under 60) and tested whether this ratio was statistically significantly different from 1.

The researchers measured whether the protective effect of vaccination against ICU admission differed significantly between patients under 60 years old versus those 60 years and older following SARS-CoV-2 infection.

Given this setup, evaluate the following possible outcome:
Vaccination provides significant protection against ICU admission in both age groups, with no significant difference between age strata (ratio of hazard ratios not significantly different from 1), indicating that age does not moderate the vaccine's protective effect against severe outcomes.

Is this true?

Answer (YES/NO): NO